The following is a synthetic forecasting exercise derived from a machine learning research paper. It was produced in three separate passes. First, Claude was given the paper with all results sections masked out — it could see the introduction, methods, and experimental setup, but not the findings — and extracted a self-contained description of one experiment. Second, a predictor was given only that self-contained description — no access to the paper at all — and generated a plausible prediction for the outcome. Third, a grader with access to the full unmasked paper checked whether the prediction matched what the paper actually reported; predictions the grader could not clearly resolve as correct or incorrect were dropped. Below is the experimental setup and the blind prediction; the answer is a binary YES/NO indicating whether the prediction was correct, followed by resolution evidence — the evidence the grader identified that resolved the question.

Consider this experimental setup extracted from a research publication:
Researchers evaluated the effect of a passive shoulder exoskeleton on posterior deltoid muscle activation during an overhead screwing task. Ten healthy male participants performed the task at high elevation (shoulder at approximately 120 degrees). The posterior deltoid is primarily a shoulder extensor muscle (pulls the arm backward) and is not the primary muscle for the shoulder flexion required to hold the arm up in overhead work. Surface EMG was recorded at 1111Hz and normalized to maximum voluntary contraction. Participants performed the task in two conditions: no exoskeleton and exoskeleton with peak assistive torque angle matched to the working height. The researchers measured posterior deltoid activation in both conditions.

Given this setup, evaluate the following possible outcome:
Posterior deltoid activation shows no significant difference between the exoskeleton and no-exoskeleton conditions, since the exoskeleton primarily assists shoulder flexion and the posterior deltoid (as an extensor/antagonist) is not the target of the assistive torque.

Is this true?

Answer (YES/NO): NO